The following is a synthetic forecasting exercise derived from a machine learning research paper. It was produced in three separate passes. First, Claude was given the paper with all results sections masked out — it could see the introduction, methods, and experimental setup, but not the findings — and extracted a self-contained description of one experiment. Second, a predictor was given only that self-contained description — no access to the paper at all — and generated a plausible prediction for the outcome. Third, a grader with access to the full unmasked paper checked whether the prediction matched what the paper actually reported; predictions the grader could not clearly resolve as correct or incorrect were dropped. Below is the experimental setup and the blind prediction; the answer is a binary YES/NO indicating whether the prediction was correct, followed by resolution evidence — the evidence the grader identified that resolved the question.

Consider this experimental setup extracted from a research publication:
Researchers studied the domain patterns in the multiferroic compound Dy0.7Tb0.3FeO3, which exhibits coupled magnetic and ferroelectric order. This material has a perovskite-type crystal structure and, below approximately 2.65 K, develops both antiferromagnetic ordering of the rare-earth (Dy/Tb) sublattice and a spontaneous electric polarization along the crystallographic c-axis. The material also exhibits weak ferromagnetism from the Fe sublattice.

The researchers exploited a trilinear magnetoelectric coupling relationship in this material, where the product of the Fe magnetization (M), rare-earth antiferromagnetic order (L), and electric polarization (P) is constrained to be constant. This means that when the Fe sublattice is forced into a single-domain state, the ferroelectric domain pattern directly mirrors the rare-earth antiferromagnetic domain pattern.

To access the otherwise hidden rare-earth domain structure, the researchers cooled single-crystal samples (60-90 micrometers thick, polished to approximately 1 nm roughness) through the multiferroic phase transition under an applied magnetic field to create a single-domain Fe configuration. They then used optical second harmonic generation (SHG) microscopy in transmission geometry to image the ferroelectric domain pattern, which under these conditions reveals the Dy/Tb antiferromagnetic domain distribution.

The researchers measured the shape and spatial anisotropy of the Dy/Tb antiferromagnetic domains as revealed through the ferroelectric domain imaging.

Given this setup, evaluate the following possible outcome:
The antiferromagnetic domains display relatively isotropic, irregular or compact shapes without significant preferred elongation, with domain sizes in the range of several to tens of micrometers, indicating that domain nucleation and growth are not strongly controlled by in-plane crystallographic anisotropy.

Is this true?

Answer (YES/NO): NO